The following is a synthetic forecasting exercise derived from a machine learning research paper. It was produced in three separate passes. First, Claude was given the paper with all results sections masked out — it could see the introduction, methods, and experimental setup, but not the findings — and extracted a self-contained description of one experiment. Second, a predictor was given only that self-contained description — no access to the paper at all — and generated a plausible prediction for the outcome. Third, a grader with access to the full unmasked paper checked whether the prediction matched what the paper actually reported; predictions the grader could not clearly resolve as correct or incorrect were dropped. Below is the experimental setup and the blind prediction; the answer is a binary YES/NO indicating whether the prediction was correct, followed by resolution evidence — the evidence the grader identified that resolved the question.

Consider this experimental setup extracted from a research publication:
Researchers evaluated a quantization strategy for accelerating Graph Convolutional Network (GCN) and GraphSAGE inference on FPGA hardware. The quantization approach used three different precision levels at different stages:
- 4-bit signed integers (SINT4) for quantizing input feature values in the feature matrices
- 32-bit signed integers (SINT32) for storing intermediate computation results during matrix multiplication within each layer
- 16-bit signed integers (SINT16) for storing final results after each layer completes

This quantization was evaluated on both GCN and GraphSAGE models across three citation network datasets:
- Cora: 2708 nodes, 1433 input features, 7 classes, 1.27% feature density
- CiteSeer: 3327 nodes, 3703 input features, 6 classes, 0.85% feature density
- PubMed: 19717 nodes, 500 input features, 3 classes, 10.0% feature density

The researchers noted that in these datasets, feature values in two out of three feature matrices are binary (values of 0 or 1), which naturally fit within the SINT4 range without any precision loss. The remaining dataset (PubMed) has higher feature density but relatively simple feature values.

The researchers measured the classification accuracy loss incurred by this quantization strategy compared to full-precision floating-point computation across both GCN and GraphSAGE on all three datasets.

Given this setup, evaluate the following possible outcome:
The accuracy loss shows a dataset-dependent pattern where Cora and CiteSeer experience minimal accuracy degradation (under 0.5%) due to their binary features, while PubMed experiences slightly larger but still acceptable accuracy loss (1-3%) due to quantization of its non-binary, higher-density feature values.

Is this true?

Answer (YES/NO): NO